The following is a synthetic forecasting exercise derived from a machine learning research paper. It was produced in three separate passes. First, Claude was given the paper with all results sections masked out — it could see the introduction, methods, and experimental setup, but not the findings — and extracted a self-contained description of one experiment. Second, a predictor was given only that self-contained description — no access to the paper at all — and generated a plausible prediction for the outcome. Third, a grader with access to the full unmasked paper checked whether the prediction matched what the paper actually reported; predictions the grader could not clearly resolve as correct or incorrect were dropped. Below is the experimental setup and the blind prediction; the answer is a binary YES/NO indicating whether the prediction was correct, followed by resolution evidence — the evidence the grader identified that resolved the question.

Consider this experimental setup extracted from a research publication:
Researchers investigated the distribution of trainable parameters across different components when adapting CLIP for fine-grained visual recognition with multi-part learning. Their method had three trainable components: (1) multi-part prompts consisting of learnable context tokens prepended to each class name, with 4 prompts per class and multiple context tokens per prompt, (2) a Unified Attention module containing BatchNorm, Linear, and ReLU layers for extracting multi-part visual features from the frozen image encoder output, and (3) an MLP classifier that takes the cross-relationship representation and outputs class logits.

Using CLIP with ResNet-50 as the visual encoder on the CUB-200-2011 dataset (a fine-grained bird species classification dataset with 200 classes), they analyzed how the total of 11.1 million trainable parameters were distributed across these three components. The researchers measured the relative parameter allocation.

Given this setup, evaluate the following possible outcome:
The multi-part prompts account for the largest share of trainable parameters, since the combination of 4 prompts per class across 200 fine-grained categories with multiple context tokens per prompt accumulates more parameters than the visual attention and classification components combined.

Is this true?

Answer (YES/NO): YES